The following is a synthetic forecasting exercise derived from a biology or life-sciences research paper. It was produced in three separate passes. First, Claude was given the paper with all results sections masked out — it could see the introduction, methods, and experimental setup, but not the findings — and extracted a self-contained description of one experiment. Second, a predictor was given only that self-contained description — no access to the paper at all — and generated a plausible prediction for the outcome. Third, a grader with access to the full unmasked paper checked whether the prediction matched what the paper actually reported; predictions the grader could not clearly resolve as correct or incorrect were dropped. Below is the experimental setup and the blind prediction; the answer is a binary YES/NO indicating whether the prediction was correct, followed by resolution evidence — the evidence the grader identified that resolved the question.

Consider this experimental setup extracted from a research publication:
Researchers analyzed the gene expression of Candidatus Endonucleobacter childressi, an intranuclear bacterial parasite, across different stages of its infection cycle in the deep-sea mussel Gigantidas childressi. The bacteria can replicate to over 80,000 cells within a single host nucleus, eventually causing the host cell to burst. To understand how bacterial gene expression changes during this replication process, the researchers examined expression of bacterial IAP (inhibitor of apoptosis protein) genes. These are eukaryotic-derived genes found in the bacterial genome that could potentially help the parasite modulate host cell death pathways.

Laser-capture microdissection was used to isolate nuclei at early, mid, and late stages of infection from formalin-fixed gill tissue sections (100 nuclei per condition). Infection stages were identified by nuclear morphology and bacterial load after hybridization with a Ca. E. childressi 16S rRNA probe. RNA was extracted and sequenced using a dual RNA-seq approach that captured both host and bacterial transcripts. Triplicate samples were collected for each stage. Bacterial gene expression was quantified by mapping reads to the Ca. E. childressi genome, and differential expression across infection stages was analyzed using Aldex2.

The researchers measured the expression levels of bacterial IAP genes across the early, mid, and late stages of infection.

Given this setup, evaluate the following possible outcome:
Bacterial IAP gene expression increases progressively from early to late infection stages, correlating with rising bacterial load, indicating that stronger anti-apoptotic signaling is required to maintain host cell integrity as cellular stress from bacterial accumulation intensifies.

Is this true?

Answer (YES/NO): YES